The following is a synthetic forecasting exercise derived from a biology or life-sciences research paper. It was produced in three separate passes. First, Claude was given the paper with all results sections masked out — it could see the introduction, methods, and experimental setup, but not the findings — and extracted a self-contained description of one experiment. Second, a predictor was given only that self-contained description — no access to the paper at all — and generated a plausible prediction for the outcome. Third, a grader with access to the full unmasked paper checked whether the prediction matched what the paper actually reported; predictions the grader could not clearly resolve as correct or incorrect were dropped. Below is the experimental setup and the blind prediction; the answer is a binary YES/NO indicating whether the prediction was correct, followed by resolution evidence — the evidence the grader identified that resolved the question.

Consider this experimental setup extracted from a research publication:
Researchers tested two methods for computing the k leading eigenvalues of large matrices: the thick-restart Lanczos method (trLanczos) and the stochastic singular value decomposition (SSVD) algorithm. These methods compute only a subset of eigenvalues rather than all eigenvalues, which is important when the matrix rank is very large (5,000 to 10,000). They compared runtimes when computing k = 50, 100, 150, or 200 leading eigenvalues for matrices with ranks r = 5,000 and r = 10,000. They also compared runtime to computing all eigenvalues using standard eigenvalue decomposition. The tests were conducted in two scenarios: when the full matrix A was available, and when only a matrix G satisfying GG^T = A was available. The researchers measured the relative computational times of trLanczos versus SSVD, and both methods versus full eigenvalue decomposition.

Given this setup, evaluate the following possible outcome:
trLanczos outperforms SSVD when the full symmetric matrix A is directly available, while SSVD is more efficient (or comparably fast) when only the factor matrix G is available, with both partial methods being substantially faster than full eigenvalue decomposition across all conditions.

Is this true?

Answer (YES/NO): NO